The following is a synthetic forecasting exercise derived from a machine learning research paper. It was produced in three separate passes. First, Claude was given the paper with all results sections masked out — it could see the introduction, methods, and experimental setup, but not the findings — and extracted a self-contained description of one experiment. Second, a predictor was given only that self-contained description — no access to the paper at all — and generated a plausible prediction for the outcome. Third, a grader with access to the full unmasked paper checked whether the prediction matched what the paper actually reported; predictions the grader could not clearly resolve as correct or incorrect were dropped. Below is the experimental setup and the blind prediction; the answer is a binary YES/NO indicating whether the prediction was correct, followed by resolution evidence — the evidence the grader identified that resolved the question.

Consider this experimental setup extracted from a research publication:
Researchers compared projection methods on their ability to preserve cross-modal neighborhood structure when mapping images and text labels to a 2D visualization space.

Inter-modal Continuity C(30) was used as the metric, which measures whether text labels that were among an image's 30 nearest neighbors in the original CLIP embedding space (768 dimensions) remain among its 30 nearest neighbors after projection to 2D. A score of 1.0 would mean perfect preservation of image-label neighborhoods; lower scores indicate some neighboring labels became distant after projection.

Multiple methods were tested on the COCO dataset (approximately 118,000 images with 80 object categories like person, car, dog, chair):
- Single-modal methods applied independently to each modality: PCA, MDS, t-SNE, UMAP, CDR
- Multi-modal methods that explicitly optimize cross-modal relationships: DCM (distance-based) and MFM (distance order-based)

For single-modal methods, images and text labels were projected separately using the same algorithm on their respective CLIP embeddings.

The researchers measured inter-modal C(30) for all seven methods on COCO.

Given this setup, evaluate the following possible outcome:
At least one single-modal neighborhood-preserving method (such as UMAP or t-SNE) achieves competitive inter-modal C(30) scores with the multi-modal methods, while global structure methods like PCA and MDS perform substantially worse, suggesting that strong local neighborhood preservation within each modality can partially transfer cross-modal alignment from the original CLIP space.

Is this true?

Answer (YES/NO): NO